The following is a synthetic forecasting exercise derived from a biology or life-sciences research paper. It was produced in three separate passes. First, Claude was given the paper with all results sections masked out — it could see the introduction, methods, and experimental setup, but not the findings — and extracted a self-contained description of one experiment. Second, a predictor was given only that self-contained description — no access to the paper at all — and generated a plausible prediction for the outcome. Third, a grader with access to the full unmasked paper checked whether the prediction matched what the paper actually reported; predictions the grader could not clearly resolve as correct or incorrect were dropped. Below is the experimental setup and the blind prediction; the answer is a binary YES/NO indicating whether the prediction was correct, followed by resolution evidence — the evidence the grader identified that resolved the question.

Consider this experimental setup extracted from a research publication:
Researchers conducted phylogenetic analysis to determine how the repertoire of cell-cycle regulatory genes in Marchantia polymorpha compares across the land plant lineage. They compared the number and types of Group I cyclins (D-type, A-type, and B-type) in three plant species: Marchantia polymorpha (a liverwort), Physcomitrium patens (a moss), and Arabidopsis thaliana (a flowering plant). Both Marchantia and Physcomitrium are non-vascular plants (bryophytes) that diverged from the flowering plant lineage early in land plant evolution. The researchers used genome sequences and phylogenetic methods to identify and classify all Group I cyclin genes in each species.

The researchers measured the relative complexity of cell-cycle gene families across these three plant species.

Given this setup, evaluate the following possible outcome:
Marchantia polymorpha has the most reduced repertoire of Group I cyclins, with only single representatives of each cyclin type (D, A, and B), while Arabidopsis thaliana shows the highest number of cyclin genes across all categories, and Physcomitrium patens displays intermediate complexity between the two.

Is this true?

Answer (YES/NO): NO